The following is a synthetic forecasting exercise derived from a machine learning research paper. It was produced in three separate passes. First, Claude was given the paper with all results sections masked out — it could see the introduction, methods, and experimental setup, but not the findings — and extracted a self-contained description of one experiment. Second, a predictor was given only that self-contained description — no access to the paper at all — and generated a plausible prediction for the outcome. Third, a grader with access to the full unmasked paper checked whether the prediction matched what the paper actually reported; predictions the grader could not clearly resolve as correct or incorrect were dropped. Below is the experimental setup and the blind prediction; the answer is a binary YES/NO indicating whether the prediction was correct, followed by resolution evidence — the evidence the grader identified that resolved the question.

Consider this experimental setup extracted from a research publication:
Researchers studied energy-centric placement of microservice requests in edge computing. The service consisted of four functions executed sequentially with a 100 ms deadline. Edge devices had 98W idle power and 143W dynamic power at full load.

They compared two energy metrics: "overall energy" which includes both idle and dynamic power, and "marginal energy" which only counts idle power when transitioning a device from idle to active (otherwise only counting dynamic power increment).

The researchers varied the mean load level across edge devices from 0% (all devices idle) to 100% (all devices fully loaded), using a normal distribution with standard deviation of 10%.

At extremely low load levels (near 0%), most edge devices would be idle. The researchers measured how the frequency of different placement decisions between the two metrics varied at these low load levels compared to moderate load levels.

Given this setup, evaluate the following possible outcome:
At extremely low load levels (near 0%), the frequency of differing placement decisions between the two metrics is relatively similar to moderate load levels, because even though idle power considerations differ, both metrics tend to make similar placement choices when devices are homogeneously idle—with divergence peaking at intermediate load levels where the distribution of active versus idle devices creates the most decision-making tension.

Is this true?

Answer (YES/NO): NO